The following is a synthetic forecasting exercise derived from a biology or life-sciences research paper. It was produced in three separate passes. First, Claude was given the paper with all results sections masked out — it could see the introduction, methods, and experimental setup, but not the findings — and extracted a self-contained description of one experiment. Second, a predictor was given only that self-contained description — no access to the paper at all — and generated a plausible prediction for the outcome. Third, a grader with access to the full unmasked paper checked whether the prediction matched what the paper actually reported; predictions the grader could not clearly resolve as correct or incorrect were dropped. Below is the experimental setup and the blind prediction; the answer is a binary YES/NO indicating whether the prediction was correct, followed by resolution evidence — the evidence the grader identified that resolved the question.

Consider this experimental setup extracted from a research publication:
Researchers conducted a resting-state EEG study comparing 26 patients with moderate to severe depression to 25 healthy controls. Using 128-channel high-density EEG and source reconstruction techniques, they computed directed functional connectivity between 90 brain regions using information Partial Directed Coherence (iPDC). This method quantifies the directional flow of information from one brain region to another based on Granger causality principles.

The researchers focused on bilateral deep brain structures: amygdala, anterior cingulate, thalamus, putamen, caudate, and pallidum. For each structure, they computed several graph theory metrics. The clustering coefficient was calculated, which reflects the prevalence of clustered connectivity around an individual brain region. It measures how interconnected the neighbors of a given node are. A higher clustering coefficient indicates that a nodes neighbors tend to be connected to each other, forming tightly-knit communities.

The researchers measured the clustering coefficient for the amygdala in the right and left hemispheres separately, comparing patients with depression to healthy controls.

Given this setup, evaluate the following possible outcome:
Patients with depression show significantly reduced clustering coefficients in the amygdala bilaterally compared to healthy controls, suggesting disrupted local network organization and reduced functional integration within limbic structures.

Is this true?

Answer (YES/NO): NO